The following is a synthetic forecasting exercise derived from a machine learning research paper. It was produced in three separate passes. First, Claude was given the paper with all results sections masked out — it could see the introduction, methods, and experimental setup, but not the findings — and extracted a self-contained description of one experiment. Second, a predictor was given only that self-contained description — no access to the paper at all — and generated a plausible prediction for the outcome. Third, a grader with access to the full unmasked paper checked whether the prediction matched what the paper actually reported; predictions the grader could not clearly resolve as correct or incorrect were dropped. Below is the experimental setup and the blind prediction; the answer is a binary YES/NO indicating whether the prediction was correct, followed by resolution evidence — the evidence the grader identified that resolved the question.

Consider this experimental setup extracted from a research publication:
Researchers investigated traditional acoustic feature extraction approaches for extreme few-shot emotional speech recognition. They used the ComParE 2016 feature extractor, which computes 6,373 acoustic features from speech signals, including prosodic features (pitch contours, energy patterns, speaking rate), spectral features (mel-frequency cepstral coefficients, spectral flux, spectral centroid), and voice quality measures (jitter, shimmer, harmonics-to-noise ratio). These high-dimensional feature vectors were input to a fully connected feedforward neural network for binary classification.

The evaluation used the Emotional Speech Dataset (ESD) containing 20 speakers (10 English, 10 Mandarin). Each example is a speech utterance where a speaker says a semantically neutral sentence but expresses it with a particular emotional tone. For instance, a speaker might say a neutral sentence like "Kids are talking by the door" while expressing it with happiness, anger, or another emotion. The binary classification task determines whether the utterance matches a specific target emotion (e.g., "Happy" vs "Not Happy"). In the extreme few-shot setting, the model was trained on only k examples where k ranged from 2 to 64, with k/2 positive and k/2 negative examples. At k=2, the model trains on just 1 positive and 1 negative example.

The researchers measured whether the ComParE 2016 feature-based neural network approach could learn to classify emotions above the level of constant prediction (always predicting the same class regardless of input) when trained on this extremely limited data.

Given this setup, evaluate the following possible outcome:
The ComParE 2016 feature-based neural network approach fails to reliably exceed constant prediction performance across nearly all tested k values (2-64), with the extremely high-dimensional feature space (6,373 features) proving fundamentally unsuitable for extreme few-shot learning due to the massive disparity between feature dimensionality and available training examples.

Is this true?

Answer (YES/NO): NO